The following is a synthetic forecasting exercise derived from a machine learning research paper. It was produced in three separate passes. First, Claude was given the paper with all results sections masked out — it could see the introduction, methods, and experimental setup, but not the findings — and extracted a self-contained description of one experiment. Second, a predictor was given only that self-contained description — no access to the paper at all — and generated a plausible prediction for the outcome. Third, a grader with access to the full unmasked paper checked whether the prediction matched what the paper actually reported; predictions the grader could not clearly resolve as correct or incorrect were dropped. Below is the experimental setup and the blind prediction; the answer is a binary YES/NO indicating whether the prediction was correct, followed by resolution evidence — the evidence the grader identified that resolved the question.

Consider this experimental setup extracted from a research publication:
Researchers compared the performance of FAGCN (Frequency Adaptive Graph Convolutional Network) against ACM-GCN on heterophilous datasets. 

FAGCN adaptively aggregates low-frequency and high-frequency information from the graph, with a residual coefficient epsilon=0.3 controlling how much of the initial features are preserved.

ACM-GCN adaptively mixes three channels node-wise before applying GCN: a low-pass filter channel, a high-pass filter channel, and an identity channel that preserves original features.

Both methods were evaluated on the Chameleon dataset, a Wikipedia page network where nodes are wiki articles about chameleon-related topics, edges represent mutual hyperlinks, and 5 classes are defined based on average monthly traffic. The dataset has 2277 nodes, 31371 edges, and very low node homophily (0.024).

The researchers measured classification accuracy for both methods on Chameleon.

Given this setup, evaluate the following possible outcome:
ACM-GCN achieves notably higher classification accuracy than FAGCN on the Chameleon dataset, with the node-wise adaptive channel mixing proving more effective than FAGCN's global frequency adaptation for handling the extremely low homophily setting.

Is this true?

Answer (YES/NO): YES